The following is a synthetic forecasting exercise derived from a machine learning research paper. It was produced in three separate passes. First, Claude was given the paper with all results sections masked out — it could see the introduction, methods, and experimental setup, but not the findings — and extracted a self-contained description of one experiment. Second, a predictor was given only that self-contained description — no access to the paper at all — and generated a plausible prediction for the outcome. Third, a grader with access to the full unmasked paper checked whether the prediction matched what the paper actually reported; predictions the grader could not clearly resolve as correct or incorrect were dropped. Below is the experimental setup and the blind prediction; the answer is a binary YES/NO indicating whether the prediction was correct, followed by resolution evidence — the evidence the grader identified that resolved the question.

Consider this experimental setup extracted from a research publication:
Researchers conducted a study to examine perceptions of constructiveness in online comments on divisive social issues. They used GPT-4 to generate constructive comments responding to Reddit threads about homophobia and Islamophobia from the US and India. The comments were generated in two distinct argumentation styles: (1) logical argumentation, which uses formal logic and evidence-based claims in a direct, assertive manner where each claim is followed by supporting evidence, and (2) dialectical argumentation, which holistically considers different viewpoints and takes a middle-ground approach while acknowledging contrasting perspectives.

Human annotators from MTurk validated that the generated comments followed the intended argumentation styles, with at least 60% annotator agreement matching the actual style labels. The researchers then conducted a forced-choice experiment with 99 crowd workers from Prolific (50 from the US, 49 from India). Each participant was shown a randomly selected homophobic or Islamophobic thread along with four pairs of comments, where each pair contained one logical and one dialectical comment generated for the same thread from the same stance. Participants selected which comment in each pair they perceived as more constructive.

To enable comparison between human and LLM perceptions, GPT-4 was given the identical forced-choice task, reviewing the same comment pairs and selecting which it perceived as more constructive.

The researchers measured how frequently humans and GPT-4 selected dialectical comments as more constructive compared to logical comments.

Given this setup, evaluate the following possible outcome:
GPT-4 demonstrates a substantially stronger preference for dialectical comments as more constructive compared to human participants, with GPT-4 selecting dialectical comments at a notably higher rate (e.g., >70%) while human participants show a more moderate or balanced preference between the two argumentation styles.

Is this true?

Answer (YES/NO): YES